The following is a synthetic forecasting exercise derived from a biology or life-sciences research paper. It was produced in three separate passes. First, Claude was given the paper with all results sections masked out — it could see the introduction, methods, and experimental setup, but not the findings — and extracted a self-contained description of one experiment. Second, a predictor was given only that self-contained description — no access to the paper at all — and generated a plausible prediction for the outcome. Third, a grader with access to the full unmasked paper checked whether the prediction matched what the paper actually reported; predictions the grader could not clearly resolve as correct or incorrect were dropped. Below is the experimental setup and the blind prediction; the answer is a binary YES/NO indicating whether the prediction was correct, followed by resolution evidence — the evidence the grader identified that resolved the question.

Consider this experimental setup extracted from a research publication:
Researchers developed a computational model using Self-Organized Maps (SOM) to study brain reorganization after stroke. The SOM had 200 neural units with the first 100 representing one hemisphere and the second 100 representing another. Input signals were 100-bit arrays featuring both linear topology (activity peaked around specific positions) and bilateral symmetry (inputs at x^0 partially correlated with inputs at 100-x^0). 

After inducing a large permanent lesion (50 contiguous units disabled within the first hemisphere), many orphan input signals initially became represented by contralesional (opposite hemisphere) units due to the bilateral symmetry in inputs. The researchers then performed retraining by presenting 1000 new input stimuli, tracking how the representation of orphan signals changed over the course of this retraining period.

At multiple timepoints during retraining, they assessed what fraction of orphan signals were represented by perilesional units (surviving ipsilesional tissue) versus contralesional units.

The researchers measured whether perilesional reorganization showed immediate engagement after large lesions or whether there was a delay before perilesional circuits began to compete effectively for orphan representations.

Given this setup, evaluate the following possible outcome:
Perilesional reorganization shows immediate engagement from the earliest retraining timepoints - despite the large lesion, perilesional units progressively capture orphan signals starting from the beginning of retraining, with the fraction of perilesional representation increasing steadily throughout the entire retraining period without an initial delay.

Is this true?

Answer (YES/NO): NO